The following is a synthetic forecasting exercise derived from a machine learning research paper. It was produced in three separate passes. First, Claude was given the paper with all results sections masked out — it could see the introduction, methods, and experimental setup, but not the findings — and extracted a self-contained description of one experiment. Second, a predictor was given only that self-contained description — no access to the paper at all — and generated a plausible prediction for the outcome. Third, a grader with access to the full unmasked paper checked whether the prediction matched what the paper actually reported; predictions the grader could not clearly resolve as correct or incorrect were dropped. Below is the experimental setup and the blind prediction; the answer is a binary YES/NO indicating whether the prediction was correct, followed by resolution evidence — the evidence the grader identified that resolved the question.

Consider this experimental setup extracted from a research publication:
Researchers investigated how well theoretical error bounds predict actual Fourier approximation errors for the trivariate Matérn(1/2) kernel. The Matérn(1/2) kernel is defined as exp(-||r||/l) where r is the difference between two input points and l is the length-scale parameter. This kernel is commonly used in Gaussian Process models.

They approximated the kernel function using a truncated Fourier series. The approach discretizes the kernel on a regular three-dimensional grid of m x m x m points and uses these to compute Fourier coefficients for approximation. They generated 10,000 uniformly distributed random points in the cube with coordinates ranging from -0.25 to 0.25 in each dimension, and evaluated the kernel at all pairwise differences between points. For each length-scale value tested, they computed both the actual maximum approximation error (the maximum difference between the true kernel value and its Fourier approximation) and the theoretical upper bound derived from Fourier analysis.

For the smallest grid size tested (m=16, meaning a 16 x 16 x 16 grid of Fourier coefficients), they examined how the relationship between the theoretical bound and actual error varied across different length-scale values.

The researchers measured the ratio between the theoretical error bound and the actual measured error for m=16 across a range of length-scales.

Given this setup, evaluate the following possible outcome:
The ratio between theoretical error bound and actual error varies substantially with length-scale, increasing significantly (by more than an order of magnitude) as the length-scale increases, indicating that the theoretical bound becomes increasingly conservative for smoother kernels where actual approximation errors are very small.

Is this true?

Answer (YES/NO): NO